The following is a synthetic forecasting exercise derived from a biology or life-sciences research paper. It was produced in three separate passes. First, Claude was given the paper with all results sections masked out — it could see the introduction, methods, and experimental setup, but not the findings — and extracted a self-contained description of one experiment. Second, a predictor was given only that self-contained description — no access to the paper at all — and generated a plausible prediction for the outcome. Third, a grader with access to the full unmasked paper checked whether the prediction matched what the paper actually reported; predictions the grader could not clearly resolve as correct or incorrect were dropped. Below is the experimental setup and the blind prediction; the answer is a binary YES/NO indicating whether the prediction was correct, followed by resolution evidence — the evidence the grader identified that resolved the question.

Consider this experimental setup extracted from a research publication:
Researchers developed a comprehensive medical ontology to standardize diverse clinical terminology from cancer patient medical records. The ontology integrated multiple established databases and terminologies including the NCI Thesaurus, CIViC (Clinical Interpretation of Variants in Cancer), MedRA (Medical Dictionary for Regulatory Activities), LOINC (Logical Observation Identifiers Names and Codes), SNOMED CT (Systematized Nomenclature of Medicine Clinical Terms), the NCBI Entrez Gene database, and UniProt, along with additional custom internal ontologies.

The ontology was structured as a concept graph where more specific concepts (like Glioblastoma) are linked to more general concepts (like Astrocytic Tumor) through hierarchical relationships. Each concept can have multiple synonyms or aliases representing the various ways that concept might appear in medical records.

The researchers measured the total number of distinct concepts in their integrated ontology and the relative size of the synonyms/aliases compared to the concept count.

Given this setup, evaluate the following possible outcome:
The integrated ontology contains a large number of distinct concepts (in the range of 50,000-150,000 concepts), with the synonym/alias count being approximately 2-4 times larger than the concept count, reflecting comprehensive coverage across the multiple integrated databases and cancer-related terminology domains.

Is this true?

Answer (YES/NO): NO